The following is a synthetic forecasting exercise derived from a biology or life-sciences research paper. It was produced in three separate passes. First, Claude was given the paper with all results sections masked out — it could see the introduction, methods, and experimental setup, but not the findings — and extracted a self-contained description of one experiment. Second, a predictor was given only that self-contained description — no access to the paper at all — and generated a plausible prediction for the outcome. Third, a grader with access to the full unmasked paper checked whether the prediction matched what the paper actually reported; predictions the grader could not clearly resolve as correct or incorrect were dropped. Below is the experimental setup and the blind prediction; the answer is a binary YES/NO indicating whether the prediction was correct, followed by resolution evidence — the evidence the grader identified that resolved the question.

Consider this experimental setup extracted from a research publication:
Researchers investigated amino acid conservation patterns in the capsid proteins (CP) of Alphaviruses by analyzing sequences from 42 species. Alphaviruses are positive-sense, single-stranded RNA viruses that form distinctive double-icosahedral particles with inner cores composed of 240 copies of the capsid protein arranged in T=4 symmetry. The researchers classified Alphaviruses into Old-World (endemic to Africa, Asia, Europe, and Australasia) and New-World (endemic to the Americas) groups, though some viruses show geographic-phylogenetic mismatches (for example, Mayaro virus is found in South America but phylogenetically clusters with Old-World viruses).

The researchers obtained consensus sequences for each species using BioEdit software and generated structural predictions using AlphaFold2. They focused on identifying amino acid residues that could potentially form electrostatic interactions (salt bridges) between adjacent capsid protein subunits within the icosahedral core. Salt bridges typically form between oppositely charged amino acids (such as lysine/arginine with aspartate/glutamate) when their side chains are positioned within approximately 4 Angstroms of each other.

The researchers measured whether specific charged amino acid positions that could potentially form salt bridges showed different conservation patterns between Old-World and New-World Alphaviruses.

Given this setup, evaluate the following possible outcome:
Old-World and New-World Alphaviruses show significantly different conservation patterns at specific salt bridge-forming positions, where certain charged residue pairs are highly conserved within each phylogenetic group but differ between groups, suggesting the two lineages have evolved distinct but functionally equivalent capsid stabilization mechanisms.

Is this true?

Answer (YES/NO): NO